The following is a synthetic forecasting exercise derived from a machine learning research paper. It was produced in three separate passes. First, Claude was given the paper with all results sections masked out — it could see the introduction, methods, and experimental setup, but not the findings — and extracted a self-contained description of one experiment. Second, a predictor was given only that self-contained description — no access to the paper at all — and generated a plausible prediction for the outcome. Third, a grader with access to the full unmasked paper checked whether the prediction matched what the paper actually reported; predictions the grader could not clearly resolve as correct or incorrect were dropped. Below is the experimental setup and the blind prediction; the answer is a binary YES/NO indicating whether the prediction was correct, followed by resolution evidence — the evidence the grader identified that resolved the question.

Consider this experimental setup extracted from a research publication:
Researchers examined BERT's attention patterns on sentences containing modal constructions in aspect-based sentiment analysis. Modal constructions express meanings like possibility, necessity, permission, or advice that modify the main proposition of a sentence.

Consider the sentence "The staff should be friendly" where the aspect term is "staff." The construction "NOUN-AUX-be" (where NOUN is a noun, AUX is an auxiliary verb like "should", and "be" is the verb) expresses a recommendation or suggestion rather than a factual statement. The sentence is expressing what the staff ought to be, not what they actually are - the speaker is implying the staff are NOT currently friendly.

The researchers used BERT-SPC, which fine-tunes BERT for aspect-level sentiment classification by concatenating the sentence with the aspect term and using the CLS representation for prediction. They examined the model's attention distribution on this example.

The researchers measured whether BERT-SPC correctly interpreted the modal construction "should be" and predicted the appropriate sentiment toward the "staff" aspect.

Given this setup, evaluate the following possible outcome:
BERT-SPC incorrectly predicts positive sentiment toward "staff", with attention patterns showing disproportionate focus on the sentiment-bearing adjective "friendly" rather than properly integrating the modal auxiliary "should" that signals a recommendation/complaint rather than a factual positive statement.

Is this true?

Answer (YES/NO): YES